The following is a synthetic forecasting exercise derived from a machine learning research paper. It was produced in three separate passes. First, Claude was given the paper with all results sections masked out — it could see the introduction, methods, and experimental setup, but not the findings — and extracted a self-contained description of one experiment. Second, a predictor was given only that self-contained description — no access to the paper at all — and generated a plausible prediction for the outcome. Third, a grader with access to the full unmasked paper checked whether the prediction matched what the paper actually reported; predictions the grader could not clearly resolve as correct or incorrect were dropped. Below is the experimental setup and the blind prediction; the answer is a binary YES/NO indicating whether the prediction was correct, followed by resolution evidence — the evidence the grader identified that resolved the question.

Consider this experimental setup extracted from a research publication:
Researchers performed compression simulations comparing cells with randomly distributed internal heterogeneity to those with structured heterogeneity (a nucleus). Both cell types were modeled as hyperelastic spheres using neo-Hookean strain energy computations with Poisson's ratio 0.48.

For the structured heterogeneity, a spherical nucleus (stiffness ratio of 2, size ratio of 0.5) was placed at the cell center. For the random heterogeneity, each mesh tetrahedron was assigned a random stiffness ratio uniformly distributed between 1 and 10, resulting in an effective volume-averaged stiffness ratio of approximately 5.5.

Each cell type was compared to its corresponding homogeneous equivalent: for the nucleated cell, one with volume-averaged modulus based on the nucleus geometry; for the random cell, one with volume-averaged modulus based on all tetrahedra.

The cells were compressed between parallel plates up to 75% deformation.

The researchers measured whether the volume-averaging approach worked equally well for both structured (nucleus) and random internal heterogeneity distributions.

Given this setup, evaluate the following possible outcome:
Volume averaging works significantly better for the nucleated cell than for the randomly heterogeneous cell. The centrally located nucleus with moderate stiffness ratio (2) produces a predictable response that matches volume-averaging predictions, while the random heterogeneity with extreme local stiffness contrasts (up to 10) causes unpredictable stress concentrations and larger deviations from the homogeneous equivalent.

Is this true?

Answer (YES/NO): NO